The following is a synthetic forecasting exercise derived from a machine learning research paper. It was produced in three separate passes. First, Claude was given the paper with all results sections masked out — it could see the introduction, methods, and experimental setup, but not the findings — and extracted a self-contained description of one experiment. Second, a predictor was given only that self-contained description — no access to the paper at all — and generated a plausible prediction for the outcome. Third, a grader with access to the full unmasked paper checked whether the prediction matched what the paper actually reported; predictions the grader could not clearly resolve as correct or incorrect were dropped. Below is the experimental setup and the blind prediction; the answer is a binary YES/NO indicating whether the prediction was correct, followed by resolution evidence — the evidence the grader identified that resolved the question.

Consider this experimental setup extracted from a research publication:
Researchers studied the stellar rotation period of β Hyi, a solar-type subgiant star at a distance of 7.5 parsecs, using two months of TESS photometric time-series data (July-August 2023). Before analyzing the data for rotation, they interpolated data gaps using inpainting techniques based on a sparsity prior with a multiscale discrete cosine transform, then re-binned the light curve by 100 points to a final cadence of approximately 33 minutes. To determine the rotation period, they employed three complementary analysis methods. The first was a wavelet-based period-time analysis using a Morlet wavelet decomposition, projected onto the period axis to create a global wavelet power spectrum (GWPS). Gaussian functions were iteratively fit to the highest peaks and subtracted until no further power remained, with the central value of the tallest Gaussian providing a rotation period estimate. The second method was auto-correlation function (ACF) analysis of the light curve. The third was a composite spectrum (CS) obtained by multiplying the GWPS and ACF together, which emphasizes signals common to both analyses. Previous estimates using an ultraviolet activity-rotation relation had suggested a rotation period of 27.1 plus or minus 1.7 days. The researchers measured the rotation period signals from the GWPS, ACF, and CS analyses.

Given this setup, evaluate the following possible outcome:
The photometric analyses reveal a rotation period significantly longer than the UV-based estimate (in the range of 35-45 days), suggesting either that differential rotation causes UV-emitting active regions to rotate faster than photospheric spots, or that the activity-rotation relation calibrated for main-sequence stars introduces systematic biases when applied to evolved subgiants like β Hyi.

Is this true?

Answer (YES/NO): NO